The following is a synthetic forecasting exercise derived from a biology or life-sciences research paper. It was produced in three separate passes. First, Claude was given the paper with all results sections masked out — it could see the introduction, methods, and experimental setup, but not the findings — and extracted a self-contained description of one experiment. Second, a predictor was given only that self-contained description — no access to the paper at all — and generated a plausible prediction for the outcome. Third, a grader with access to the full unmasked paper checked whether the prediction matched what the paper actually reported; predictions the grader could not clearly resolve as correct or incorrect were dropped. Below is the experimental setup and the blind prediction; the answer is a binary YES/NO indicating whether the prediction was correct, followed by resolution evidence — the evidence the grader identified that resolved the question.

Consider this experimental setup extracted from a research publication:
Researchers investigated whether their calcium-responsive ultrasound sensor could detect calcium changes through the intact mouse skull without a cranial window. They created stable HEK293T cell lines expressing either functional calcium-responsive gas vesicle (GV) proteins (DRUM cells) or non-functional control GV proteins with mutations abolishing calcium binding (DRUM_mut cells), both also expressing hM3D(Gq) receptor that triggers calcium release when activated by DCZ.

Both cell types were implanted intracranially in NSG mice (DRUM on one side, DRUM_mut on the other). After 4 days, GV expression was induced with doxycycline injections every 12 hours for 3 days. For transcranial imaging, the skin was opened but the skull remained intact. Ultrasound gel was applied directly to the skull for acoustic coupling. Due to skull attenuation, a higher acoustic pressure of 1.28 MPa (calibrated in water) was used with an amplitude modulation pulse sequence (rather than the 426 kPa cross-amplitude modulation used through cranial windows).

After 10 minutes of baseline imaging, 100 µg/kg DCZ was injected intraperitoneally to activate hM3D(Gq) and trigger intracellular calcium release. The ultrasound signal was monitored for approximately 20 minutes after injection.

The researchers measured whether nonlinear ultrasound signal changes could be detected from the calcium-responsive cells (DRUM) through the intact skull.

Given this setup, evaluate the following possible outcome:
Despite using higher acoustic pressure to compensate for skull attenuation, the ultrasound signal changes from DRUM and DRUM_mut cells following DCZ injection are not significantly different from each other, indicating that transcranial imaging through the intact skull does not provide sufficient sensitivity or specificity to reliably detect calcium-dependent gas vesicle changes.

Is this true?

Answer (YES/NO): NO